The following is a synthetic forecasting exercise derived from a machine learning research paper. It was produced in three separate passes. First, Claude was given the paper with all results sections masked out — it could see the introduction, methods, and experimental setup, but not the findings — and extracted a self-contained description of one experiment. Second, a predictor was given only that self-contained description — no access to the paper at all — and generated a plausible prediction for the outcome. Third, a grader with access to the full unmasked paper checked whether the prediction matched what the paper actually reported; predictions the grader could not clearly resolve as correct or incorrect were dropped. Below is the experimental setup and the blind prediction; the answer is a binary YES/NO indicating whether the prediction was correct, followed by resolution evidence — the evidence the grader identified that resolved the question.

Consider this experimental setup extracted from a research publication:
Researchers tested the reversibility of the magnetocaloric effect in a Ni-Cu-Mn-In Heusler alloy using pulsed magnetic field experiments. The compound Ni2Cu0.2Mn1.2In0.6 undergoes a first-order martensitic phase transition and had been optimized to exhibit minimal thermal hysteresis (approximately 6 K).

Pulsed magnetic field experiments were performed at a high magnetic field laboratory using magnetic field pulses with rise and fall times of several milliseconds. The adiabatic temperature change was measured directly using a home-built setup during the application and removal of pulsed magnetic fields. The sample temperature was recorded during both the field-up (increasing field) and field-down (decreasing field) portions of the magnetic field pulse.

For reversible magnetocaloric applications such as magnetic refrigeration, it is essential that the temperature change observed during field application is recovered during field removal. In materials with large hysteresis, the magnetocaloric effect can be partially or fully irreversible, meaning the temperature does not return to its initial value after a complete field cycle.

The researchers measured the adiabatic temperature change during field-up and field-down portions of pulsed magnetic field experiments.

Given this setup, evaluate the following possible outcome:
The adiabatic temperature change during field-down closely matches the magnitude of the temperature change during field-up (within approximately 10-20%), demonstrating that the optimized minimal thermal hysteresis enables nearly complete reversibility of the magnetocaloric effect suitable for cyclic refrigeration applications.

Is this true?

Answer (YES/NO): YES